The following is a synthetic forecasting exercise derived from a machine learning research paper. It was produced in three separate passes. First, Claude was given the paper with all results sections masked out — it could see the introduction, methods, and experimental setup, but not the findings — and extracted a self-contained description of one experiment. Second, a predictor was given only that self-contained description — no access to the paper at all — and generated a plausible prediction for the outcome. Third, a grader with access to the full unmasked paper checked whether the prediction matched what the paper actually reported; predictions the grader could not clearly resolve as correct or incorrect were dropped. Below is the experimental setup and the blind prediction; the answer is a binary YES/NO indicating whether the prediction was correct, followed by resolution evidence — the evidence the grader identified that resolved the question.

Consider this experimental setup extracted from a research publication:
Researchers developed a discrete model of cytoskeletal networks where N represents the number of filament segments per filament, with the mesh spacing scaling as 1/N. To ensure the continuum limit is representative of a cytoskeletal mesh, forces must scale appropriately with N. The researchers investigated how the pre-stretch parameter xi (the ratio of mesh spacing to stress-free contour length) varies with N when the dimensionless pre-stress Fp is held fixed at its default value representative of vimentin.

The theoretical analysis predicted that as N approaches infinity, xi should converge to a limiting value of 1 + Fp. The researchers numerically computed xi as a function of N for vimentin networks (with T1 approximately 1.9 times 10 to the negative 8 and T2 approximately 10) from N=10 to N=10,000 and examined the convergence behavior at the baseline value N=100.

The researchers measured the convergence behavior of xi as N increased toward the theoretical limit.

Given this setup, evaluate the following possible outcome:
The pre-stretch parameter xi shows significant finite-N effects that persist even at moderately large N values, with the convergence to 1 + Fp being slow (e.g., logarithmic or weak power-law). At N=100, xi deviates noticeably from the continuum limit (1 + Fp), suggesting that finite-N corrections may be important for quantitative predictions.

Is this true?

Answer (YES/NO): NO